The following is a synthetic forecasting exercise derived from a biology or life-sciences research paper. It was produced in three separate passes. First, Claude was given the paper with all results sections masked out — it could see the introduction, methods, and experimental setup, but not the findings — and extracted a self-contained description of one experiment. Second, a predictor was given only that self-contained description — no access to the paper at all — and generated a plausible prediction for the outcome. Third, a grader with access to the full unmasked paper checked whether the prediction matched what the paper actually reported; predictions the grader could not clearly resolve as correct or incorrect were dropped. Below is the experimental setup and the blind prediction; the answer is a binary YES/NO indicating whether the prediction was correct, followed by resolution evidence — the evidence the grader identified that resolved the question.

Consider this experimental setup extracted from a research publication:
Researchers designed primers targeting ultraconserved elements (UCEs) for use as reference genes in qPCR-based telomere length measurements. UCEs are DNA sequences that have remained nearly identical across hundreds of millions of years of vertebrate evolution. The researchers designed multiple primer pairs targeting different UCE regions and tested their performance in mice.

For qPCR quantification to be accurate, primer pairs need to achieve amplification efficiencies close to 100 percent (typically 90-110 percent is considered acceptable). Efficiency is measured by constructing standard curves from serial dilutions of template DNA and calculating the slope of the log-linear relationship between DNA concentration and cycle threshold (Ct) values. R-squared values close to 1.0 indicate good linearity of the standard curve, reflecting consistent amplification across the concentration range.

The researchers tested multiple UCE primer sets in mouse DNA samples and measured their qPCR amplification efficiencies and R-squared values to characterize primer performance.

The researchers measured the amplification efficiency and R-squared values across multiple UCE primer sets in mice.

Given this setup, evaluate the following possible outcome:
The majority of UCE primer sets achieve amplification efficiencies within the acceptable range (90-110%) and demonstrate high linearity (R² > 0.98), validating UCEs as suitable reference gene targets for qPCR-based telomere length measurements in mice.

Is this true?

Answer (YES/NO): YES